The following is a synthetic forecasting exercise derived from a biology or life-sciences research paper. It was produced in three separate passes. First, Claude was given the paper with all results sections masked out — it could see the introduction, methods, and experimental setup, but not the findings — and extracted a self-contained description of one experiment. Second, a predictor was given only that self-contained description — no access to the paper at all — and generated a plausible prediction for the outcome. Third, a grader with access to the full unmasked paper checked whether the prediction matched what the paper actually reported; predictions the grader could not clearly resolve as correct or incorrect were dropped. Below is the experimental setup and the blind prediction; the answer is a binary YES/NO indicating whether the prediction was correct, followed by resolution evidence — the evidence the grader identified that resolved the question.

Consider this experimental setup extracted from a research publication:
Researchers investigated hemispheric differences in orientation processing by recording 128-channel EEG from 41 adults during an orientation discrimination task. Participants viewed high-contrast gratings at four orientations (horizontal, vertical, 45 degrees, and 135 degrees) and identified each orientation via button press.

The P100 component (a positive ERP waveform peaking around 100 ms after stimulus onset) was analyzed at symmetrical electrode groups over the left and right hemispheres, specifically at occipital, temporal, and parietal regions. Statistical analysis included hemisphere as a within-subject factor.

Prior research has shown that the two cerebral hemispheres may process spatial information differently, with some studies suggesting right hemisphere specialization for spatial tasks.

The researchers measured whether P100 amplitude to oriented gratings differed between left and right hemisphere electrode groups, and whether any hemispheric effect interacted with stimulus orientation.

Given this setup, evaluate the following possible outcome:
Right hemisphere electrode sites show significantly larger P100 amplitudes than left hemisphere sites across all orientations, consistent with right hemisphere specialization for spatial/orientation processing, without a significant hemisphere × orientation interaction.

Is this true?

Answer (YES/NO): NO